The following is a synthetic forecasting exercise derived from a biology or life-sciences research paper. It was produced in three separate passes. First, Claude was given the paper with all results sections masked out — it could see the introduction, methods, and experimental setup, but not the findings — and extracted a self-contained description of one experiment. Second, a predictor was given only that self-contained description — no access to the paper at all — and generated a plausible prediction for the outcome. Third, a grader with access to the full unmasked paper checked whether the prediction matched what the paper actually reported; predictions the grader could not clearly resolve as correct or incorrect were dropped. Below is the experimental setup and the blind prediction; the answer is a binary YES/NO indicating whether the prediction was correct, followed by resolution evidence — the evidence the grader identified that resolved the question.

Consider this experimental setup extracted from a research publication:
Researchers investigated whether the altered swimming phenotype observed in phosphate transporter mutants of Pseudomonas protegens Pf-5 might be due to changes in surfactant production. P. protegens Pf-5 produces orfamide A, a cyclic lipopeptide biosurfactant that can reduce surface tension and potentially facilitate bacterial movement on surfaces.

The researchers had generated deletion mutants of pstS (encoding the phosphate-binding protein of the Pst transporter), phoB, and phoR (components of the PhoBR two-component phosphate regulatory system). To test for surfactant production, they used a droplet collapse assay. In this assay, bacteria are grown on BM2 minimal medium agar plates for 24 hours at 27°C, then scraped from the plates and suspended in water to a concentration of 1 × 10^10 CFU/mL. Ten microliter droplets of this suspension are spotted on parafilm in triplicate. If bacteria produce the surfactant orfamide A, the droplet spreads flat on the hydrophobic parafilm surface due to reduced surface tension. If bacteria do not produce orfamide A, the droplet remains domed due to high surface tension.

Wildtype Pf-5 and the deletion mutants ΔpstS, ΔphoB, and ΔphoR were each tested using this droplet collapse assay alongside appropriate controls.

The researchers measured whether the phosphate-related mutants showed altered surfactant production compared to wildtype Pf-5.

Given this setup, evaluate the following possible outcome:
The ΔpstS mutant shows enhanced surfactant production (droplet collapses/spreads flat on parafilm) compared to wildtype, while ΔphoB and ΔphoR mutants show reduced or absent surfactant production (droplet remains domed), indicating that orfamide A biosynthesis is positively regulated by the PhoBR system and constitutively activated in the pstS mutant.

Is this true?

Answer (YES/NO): NO